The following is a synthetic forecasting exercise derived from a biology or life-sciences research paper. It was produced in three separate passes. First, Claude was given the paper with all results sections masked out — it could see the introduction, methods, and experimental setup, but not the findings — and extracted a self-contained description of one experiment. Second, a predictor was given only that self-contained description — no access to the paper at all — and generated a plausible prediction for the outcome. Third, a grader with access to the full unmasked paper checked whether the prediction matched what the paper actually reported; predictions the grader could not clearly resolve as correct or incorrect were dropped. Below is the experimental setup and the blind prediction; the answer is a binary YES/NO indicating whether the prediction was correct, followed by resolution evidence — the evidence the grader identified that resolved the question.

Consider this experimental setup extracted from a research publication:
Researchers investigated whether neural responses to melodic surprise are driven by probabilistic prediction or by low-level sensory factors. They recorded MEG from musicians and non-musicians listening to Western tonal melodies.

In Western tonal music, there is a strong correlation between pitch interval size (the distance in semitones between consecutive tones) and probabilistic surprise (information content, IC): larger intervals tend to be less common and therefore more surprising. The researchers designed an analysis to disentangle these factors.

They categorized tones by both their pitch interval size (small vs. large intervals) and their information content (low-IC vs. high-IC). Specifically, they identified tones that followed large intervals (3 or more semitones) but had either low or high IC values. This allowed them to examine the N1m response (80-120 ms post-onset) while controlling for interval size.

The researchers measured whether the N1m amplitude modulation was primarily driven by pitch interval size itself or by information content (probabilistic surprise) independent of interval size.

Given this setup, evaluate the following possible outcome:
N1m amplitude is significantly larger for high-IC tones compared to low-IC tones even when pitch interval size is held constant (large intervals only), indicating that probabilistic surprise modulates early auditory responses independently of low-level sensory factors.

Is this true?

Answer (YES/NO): NO